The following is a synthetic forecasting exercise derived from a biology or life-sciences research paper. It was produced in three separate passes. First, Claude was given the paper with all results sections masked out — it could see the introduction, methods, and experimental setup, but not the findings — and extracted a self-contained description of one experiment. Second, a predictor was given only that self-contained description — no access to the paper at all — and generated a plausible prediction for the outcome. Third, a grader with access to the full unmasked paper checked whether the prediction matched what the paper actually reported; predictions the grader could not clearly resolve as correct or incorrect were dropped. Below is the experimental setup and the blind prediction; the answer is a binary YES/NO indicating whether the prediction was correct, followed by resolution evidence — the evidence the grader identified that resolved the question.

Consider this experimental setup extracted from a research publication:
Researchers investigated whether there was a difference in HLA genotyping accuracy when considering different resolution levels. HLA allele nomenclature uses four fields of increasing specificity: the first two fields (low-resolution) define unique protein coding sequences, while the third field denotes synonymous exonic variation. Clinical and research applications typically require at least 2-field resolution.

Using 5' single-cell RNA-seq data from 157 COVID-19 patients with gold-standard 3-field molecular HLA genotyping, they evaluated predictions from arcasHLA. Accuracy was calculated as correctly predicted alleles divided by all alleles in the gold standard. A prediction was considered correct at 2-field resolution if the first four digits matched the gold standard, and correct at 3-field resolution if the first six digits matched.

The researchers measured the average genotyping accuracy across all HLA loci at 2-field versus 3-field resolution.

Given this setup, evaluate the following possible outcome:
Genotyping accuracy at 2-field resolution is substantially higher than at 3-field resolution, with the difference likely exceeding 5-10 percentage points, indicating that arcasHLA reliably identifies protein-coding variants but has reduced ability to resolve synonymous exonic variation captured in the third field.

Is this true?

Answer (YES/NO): NO